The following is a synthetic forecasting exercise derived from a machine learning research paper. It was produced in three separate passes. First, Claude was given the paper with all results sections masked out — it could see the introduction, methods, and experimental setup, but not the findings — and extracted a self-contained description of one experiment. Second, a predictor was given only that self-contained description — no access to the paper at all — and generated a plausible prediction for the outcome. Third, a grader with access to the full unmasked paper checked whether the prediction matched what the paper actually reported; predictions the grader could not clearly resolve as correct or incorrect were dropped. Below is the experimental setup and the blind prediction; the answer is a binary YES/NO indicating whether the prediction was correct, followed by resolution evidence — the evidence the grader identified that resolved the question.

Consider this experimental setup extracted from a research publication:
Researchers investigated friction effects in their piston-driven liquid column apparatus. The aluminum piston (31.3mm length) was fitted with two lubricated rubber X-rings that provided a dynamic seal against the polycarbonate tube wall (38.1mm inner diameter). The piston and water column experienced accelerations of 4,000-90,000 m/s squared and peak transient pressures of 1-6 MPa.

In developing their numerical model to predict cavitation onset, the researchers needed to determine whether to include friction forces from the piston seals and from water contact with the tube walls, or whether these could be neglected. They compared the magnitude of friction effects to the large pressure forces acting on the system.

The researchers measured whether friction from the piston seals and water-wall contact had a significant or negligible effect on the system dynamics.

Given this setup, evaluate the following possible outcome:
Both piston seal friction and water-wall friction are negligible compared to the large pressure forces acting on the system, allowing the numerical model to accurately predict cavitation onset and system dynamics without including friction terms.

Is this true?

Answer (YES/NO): YES